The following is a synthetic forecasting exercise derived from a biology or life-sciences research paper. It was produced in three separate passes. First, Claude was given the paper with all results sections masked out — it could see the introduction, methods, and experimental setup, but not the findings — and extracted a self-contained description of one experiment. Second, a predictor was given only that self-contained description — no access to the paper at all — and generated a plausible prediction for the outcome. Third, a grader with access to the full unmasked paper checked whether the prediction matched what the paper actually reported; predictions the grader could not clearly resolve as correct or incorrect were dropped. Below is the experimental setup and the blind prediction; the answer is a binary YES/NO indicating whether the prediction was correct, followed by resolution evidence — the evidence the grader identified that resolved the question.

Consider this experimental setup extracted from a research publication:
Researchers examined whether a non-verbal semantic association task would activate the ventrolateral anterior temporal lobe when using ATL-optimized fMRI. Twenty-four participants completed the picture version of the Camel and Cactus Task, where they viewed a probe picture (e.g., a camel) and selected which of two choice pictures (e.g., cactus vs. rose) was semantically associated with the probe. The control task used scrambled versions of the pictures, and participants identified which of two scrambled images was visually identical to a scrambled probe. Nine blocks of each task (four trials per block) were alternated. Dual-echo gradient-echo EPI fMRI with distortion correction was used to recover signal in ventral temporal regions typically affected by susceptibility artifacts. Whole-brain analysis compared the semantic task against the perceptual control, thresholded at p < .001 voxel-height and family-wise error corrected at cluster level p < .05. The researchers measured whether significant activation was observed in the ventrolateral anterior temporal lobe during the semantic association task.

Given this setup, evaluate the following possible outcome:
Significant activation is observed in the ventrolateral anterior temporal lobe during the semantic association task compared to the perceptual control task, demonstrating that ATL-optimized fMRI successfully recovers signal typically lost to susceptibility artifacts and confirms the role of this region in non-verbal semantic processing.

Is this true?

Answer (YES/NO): YES